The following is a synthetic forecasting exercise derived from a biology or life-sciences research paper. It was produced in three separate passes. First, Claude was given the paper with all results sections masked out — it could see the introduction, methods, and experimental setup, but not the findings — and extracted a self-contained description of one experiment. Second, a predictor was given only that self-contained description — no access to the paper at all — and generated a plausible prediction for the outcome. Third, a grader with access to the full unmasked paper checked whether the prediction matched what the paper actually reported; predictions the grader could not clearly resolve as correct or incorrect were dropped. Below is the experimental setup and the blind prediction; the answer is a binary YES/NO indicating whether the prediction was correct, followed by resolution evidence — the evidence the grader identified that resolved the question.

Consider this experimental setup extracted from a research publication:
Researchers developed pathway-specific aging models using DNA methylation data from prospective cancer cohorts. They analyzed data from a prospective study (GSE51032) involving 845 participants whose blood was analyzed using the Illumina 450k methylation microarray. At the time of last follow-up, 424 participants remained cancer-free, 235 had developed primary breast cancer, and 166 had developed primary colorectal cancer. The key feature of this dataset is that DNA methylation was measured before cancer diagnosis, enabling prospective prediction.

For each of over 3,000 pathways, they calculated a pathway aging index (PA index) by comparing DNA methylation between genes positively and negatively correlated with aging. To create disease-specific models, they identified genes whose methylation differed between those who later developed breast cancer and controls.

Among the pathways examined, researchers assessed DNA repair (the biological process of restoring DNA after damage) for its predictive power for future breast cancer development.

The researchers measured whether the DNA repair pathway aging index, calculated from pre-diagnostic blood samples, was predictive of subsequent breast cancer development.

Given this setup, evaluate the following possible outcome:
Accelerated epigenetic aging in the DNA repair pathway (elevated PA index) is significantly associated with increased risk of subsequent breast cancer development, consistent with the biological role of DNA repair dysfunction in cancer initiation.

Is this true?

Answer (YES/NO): YES